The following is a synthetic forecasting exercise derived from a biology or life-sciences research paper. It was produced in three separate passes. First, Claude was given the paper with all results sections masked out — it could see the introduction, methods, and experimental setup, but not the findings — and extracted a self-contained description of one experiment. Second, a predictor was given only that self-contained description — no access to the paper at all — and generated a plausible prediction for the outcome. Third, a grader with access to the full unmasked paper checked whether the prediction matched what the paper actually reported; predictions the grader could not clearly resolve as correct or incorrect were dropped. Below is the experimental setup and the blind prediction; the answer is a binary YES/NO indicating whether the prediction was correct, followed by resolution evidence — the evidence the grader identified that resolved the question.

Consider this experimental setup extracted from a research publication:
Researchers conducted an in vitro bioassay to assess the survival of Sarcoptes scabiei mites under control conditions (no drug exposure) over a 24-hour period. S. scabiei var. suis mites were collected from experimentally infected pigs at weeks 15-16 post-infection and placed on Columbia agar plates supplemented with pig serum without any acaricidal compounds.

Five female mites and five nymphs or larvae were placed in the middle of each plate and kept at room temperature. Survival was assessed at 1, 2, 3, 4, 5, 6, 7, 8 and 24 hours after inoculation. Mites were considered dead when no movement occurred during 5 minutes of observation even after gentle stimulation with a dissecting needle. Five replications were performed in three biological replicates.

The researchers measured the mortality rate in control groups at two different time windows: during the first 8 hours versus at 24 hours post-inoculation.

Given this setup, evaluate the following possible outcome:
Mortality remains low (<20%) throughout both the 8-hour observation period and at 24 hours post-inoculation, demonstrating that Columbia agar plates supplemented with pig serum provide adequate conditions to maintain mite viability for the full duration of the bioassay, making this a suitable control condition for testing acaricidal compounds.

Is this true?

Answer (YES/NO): NO